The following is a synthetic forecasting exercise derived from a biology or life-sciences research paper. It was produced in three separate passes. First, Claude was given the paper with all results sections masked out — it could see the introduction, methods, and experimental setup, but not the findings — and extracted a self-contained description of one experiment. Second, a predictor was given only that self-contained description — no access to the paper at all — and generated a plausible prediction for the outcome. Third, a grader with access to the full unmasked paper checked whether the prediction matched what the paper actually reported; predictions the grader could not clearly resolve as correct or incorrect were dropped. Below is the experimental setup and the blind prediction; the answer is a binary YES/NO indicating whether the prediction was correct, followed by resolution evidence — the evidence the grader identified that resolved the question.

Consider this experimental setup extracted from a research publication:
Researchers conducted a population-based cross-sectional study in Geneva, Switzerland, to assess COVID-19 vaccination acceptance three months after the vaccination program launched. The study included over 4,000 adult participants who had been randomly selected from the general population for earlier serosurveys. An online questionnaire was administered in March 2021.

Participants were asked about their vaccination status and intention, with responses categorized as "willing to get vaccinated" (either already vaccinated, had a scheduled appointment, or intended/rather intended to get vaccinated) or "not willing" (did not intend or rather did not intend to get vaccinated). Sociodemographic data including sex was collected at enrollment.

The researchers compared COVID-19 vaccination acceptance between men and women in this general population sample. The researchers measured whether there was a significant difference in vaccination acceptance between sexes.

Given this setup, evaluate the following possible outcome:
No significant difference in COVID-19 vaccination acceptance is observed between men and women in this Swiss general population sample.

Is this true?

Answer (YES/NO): NO